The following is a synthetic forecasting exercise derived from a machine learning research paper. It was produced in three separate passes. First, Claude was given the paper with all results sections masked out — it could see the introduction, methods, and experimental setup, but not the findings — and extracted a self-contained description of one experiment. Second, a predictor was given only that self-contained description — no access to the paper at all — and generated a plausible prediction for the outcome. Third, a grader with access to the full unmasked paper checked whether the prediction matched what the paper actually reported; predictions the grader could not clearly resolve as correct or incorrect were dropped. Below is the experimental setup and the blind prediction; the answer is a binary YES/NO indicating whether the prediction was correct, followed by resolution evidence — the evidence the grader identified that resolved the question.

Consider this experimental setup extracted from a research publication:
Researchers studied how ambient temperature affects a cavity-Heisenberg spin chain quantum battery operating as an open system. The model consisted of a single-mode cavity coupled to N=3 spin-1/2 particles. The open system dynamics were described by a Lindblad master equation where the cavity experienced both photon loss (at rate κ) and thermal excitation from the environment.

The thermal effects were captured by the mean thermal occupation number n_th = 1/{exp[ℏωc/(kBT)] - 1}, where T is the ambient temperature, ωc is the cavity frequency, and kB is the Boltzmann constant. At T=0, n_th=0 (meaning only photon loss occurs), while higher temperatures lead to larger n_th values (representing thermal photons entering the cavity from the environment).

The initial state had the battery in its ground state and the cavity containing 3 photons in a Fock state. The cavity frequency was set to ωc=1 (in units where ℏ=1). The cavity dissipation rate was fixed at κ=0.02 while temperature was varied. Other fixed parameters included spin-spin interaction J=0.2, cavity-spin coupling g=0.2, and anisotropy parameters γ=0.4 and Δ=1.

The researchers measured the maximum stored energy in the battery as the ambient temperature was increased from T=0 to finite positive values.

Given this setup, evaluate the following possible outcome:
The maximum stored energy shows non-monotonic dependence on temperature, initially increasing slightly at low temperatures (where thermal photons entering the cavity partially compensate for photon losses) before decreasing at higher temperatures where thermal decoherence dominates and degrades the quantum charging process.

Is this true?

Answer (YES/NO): NO